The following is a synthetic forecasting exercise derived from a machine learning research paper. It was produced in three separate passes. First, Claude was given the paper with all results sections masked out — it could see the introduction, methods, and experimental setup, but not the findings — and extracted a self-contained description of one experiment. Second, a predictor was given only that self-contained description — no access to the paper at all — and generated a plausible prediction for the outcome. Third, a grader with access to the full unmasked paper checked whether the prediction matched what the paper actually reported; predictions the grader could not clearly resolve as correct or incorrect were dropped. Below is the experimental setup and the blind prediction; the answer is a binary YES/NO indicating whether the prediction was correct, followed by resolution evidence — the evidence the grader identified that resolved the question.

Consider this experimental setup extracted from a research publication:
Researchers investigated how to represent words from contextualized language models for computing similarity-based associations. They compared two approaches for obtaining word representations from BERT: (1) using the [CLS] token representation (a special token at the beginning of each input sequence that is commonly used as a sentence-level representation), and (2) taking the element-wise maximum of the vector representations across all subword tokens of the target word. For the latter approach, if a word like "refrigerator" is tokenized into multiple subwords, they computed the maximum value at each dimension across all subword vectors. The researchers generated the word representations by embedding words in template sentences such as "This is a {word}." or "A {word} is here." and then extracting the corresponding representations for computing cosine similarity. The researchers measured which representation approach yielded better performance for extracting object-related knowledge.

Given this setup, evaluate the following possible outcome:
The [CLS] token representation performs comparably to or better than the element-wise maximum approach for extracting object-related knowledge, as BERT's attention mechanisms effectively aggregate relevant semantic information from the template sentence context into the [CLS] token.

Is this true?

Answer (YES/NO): NO